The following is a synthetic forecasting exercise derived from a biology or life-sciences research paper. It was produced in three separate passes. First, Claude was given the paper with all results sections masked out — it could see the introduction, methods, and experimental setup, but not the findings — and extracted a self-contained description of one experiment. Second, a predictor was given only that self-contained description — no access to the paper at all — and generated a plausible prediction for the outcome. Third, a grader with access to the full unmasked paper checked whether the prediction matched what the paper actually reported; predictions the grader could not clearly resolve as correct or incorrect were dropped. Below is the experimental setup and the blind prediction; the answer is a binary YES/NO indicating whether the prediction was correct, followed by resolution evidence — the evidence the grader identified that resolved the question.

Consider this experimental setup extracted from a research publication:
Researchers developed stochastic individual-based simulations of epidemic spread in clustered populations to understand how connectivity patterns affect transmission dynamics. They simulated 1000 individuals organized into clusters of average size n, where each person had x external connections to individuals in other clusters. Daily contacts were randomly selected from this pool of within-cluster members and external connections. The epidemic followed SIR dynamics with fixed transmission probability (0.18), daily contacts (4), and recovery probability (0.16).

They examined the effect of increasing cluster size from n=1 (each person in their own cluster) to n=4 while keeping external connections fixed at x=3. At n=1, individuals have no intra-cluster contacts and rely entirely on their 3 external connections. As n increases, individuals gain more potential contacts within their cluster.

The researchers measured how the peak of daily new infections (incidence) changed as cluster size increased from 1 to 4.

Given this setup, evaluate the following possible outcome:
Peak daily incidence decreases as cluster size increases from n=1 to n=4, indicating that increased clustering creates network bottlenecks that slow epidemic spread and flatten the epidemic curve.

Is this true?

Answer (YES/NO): NO